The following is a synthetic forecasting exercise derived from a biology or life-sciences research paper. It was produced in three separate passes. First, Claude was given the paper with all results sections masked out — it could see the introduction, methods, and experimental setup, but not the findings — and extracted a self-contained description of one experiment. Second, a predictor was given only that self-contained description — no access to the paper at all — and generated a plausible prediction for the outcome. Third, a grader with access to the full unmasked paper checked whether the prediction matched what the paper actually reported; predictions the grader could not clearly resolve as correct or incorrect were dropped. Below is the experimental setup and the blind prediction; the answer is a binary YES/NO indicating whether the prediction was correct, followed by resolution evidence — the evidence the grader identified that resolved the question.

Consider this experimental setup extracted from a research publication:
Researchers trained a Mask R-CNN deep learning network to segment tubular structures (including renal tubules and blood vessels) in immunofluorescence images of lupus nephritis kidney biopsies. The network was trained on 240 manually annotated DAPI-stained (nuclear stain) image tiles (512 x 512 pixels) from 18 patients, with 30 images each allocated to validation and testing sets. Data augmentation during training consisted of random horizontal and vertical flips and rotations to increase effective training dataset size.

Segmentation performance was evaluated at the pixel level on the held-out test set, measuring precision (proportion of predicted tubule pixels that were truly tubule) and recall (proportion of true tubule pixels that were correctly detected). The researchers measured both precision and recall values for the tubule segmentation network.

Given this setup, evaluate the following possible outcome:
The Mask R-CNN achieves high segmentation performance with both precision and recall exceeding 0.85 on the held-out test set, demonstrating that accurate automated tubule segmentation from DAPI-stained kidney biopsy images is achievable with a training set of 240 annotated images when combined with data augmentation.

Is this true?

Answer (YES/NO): NO